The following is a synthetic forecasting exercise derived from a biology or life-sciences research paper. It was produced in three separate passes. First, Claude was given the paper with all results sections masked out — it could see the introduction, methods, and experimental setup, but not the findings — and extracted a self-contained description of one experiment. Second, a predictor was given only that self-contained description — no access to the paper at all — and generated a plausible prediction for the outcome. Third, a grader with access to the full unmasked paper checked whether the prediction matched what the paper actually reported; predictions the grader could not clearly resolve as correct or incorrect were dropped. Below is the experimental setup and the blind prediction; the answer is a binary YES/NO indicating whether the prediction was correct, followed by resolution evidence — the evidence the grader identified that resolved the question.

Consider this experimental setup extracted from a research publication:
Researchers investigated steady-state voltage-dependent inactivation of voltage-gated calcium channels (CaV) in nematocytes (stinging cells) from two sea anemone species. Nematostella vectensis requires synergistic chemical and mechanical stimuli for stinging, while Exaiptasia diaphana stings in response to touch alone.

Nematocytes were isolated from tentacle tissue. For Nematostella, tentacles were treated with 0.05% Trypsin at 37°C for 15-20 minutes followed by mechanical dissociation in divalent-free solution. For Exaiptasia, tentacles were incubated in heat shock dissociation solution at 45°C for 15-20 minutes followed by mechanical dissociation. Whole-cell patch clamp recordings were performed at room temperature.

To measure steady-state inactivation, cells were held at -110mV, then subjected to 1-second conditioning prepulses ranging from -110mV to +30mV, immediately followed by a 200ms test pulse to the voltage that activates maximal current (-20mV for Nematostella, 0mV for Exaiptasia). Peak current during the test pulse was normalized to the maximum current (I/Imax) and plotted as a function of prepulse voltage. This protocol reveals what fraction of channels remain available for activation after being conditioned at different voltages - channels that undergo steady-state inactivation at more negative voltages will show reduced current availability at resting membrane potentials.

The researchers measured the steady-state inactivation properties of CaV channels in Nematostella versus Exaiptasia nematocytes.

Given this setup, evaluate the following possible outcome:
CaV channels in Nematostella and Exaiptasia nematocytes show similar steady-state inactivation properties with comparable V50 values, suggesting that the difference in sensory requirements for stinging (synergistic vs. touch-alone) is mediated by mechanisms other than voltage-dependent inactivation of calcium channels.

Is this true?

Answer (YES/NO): NO